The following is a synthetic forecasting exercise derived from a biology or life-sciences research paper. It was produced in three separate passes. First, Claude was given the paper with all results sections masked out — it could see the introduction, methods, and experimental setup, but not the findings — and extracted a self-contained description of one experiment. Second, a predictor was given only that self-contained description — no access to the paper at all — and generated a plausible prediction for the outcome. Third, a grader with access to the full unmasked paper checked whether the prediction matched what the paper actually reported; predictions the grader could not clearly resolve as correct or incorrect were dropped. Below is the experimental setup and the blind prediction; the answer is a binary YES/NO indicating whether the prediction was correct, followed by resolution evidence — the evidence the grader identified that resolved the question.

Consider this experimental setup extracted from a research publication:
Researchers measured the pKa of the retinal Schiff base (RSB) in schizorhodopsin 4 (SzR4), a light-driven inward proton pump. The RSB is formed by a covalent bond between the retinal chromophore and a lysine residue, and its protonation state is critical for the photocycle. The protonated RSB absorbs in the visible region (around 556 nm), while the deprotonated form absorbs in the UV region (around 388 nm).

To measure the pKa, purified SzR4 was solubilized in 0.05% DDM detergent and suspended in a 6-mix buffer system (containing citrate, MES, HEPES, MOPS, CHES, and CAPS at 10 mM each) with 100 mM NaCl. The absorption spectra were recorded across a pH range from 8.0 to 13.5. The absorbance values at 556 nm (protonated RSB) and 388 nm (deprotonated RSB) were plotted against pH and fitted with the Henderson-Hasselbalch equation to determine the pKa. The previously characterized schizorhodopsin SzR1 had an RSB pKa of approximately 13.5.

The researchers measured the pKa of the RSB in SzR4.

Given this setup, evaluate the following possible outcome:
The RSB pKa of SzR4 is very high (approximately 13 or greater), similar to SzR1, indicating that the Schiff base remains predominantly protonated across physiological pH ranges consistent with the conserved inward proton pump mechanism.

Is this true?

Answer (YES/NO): NO